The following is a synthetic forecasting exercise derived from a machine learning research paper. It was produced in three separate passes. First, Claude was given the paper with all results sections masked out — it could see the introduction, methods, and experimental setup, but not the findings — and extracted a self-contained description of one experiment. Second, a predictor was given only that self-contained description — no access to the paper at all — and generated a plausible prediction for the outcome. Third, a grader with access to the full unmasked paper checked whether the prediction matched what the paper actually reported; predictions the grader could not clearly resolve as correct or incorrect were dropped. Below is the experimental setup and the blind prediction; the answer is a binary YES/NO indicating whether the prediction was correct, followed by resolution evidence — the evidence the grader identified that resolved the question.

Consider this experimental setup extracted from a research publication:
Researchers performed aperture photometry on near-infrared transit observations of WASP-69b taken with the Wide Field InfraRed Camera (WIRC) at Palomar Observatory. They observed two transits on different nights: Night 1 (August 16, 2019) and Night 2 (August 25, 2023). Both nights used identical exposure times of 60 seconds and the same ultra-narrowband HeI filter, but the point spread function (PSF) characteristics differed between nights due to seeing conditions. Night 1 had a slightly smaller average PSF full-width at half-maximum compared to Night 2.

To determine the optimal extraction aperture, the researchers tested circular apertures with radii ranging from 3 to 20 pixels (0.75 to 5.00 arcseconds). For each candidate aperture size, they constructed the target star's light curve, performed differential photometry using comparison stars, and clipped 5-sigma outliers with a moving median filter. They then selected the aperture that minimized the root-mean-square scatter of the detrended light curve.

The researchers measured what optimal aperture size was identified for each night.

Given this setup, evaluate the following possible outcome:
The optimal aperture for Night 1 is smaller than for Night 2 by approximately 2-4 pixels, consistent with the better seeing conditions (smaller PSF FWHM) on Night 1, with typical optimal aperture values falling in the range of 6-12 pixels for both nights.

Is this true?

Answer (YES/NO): NO